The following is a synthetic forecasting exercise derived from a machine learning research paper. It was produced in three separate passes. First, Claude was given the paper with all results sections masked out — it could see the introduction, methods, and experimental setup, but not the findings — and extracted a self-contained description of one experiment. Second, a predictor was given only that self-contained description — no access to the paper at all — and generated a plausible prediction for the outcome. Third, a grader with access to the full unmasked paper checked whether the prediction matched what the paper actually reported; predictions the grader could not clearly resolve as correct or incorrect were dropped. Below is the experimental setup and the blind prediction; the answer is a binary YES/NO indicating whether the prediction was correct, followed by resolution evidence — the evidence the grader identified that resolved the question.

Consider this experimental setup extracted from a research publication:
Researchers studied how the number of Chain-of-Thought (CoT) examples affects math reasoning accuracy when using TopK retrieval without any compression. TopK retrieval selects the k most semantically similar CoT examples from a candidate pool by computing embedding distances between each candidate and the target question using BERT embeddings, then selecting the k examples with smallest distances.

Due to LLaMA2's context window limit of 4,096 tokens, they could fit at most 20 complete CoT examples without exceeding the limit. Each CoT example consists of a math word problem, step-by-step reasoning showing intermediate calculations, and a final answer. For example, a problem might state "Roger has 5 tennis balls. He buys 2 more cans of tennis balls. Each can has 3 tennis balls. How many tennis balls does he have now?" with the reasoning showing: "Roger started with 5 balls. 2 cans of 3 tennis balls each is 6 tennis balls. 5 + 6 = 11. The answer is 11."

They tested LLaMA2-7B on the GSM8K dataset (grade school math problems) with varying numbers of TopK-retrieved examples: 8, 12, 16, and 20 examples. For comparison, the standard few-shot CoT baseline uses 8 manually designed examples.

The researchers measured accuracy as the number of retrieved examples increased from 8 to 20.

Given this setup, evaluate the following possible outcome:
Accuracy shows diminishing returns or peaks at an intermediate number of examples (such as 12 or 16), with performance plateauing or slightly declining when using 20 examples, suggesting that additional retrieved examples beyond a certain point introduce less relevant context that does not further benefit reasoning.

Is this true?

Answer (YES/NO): YES